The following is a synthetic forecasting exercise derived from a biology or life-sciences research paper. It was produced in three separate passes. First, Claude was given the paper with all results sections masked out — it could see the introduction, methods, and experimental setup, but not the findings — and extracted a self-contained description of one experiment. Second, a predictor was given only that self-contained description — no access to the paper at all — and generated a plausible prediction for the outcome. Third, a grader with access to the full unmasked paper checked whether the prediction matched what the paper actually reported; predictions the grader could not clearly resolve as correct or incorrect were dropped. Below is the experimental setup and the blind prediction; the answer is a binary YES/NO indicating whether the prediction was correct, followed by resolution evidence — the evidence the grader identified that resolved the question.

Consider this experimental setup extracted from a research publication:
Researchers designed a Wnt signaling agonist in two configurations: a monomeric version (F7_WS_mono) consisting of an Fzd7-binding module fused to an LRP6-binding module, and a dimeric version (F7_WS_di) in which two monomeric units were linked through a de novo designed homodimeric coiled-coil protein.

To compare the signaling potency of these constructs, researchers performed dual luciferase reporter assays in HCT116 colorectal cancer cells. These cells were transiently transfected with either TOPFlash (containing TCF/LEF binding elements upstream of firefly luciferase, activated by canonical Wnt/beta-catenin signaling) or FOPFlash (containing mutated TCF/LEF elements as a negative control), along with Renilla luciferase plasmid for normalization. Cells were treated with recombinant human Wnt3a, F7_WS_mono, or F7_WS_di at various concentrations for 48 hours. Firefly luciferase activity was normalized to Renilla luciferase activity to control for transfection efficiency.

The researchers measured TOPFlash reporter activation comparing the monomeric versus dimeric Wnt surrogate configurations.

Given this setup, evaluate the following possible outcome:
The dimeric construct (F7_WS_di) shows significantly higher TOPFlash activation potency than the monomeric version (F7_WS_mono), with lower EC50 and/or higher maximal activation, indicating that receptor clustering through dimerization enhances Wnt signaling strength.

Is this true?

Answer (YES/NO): YES